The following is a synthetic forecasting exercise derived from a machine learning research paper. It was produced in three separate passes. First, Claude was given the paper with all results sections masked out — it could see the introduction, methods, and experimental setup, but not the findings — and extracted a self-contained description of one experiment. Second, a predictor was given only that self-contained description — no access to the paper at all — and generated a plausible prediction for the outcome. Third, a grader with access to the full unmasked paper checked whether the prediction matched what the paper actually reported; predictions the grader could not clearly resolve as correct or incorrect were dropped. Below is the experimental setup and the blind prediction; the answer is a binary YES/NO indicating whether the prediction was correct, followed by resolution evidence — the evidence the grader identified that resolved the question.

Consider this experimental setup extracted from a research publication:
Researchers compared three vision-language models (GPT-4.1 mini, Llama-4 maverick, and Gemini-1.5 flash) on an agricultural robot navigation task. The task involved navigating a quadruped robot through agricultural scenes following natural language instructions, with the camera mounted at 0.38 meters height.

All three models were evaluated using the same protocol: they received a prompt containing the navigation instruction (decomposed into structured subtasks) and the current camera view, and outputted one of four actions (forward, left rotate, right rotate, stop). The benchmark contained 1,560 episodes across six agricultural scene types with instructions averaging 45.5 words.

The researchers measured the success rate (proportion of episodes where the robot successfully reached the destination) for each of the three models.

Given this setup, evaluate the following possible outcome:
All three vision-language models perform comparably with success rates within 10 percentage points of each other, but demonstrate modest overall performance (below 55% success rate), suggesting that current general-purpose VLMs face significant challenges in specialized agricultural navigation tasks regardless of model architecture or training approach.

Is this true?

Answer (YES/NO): NO